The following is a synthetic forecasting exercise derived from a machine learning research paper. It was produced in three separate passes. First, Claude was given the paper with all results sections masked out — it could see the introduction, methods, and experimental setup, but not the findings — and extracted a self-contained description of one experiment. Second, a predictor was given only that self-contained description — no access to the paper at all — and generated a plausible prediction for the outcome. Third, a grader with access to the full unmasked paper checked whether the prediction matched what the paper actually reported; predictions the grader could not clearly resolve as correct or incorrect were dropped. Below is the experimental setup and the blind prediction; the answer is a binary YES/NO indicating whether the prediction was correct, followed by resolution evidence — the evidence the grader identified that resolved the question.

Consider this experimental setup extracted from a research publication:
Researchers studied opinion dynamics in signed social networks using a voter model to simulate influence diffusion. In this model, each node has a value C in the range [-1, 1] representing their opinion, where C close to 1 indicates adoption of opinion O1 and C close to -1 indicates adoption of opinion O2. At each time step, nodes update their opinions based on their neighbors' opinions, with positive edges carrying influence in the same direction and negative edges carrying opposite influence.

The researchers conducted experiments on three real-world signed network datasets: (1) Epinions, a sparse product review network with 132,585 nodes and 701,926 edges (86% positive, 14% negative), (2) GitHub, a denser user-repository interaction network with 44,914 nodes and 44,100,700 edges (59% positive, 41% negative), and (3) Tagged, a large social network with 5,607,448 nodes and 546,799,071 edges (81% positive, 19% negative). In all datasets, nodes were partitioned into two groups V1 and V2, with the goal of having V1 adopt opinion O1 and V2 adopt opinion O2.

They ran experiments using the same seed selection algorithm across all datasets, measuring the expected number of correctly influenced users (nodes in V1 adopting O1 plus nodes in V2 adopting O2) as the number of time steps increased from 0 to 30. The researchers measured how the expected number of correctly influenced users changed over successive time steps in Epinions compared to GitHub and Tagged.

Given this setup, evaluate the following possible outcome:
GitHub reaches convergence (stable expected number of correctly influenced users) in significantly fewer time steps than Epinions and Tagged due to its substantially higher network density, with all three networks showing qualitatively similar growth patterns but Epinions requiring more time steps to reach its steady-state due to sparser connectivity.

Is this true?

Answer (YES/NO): NO